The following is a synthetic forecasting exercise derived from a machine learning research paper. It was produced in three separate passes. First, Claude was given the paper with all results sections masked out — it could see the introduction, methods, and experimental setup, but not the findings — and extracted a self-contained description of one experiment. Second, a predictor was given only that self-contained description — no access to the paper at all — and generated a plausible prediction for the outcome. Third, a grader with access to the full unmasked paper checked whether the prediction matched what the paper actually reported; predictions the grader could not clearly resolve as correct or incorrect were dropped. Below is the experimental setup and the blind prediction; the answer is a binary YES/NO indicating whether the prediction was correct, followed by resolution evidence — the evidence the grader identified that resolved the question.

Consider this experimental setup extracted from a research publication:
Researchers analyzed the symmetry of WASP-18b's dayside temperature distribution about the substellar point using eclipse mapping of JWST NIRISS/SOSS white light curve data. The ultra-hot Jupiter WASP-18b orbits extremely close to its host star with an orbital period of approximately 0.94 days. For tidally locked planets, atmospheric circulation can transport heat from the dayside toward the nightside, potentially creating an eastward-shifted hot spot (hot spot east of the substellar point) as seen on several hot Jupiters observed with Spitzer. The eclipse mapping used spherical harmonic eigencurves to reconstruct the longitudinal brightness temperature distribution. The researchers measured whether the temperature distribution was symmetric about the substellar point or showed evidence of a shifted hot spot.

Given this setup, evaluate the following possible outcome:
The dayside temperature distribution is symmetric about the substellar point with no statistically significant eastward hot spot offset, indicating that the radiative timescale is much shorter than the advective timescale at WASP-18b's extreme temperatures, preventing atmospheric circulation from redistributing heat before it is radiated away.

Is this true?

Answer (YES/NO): YES